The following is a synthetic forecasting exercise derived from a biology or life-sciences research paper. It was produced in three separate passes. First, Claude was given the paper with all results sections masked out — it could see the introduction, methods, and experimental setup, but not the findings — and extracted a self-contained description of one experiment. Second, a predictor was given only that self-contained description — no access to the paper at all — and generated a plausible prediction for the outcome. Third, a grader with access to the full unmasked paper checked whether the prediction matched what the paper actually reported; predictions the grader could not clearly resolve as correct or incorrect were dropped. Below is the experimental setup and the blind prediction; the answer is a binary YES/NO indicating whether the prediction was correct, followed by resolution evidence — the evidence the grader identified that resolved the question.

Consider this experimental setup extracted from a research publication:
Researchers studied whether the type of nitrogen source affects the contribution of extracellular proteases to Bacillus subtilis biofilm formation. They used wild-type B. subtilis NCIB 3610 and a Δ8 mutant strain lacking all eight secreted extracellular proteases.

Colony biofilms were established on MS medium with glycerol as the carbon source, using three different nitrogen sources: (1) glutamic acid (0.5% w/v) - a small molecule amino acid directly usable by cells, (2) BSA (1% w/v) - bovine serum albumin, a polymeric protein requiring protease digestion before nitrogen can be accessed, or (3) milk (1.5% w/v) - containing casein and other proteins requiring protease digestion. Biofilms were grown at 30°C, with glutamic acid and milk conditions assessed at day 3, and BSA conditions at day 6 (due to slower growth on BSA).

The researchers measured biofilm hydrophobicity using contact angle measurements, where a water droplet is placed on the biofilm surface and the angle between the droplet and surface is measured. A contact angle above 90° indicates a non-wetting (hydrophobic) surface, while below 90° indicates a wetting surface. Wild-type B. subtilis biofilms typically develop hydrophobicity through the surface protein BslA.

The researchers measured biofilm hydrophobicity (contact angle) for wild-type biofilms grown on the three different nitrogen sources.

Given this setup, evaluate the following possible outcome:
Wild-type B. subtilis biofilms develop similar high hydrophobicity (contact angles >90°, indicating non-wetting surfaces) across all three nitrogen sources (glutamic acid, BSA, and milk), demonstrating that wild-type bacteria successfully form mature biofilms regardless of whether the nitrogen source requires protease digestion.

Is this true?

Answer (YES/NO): NO